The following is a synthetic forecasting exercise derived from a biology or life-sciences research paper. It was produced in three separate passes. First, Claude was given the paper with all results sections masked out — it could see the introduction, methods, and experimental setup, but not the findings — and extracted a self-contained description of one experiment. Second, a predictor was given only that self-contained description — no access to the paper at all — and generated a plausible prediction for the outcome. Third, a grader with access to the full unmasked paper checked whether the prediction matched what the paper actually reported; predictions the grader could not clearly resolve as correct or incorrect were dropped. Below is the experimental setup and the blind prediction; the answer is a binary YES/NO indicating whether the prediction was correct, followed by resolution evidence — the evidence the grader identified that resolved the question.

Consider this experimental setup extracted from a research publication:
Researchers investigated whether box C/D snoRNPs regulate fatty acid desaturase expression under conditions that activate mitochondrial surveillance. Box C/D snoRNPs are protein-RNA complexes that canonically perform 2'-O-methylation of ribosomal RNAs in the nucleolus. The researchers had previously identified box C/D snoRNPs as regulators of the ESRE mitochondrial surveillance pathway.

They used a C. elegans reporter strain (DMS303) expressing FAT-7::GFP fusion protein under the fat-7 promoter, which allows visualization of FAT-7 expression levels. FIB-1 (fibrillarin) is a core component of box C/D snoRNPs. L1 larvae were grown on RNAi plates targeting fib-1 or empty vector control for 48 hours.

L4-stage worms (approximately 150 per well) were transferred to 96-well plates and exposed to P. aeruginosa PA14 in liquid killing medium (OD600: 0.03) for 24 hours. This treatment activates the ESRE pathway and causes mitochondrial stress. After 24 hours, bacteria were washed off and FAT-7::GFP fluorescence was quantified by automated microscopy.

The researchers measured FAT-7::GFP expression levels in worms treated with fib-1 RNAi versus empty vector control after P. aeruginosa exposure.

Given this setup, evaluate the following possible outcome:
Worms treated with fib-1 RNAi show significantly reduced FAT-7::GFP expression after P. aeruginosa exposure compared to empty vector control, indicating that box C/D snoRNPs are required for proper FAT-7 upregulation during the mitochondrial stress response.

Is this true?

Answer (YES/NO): YES